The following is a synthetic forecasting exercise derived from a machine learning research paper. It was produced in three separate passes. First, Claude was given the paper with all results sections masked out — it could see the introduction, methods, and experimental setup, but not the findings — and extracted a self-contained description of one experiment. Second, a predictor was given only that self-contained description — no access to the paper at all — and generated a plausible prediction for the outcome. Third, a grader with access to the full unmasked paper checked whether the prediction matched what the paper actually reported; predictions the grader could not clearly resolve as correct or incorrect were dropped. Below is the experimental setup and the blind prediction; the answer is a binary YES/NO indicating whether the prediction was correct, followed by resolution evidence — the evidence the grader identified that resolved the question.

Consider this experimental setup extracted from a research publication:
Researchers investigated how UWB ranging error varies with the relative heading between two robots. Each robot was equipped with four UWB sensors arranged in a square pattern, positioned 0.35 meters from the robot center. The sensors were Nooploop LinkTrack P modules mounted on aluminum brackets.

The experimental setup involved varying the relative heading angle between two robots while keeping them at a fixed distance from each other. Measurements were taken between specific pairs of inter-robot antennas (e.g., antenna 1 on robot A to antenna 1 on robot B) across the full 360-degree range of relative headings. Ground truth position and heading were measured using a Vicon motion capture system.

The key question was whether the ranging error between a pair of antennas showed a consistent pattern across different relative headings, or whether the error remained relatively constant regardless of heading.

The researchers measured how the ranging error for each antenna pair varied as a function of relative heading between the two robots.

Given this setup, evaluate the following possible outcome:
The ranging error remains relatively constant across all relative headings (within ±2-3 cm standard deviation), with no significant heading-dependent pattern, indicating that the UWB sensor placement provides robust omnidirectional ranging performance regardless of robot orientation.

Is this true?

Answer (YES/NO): NO